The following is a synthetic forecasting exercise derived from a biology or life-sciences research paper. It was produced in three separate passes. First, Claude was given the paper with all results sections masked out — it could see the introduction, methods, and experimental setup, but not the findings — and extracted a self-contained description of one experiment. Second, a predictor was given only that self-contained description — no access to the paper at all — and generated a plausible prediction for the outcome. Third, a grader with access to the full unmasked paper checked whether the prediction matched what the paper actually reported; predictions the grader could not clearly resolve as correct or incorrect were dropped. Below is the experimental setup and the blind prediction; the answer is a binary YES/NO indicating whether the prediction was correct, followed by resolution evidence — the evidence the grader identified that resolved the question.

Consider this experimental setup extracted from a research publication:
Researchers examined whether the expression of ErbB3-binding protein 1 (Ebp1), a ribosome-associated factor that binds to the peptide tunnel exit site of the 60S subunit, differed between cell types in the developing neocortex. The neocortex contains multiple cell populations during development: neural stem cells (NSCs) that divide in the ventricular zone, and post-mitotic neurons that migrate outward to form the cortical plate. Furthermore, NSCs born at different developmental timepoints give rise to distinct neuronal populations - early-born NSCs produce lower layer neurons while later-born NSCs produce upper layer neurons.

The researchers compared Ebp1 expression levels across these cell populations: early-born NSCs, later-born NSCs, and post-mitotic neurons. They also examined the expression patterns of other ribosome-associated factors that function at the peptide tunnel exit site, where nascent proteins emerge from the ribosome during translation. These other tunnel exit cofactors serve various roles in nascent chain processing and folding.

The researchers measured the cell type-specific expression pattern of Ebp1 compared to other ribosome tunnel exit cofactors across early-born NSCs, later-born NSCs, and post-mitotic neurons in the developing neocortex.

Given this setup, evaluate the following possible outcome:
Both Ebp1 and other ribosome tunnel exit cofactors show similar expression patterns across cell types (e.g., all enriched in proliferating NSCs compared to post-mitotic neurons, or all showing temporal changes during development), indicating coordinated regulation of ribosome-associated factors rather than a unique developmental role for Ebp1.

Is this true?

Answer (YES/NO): NO